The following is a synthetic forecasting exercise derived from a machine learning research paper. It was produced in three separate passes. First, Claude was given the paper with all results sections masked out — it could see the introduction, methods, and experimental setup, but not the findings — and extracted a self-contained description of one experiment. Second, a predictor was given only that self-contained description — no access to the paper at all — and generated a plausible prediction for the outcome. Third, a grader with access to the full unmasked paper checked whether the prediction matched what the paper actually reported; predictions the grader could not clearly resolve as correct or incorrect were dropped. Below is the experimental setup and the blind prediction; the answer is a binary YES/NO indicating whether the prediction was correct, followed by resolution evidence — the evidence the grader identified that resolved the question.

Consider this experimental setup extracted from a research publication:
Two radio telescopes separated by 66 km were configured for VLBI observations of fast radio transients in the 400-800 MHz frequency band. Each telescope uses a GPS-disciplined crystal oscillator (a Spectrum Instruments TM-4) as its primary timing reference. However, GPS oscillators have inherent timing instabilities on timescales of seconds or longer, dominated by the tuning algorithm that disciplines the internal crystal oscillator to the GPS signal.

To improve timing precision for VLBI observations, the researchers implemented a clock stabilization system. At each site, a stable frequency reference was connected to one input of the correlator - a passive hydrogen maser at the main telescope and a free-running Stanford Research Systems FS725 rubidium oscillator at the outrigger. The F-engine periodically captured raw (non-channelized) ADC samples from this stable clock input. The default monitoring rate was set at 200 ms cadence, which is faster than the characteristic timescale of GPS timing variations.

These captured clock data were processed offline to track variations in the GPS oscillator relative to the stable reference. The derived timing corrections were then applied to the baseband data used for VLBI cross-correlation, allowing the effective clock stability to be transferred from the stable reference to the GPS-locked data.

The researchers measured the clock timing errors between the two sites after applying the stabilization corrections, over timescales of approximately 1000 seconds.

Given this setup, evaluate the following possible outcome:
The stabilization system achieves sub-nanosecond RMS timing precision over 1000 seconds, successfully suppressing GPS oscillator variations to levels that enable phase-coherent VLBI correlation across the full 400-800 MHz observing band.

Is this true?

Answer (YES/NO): NO